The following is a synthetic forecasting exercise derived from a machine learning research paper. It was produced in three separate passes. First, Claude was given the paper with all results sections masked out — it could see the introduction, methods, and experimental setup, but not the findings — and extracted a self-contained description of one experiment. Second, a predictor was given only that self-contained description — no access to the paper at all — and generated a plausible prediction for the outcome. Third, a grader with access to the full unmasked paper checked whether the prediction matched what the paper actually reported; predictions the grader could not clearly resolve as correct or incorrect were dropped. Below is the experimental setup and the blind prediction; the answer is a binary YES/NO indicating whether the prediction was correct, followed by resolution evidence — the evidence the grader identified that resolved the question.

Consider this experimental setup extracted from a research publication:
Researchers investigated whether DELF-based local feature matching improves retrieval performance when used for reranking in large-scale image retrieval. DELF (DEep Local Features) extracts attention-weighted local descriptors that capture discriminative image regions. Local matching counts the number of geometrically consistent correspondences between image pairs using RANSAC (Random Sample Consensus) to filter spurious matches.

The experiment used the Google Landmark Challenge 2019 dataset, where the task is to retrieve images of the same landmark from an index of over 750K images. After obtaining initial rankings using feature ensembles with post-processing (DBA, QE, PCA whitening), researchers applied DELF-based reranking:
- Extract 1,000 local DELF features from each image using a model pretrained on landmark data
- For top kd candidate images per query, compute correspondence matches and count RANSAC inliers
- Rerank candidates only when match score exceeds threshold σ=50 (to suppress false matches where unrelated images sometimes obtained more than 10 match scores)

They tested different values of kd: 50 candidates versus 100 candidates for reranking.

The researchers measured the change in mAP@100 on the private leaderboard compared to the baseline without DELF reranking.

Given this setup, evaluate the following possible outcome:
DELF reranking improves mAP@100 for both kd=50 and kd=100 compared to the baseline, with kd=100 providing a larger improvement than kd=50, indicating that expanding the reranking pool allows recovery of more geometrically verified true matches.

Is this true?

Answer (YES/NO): NO